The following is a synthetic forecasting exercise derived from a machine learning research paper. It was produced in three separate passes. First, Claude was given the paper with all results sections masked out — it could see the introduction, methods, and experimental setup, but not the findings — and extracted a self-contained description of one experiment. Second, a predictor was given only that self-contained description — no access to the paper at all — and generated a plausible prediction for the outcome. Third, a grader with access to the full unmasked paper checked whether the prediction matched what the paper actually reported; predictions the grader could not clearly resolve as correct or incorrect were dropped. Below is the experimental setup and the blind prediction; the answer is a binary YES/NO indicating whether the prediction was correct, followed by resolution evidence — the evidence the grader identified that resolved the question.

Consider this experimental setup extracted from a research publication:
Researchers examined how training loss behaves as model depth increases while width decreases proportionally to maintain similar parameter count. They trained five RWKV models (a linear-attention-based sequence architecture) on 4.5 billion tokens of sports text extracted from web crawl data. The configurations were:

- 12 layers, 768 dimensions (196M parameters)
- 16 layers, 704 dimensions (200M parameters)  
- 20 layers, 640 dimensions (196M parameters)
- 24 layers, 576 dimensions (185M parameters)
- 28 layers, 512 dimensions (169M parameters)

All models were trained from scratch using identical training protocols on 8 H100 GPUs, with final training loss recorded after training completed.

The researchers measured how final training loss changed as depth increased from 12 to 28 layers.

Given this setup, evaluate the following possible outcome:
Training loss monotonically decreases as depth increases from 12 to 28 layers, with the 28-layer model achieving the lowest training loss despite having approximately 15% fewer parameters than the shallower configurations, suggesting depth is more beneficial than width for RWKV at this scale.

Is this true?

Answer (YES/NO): NO